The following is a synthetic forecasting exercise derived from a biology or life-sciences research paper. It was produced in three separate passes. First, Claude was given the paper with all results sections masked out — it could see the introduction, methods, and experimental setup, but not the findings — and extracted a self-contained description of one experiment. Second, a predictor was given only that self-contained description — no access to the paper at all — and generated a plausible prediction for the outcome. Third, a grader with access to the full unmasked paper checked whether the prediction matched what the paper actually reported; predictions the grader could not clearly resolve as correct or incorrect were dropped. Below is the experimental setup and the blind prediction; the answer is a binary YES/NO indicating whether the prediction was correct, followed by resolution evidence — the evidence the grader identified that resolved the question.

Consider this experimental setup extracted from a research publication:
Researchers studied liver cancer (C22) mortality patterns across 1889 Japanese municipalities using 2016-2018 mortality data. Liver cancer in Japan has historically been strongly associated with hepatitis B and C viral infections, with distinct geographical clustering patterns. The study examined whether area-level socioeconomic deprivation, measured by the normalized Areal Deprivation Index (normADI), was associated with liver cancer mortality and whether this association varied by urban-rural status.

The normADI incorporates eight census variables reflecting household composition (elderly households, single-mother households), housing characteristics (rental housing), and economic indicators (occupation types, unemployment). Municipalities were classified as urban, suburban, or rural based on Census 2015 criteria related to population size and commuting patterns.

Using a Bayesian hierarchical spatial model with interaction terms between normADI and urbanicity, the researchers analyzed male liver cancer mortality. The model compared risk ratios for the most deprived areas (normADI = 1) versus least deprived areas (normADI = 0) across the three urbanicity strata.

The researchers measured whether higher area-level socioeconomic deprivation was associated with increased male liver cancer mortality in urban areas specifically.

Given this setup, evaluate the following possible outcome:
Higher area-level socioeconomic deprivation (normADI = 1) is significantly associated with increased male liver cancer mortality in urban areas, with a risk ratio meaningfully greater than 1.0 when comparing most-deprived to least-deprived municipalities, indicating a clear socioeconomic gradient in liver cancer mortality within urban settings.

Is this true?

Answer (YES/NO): YES